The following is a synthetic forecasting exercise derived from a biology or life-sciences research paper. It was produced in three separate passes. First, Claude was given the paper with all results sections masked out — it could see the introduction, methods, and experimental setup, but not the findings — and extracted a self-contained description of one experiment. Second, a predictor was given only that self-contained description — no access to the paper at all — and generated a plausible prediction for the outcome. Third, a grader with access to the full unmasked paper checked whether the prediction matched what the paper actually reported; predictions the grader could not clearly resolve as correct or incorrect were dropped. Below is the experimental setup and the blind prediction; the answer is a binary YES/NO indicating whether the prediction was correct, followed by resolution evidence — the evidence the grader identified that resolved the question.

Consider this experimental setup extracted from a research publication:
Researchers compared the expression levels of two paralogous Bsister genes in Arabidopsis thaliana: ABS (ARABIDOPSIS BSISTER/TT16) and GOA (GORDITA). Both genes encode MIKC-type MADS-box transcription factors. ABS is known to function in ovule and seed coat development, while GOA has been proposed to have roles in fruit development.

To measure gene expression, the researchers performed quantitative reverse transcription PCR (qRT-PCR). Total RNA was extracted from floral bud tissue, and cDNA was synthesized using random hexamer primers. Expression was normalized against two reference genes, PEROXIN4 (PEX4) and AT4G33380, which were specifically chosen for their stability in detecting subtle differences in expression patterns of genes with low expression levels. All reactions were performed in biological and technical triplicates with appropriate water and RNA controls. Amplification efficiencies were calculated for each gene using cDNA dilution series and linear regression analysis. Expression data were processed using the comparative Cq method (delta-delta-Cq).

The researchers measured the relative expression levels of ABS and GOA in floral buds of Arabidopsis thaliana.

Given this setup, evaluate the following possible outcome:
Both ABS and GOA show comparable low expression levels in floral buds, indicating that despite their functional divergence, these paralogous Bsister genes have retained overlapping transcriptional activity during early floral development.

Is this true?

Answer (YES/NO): NO